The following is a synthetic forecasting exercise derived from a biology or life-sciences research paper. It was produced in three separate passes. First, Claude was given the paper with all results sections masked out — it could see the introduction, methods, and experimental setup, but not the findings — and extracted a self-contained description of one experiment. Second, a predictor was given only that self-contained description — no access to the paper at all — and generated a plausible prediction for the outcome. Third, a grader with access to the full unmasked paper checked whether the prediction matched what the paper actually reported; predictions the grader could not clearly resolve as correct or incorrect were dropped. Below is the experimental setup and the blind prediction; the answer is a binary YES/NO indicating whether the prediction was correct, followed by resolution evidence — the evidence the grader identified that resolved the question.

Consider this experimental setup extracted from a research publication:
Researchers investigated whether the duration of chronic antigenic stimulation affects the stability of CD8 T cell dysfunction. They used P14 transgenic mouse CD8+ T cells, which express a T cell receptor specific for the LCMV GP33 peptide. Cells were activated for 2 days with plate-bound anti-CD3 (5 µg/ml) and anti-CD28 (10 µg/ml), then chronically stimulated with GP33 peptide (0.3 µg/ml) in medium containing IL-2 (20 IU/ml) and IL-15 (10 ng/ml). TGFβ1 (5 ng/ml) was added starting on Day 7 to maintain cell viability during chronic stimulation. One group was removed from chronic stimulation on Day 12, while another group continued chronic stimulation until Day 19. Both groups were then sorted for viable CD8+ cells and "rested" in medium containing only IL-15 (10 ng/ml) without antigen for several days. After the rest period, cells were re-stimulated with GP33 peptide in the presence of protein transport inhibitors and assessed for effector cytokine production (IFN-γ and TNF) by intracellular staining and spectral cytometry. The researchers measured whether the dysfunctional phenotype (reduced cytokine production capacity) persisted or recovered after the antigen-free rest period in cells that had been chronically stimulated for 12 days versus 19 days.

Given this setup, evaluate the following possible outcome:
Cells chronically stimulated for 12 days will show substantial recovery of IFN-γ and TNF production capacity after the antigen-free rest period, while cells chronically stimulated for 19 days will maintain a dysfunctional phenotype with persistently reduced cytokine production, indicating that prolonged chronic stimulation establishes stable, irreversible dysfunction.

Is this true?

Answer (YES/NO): YES